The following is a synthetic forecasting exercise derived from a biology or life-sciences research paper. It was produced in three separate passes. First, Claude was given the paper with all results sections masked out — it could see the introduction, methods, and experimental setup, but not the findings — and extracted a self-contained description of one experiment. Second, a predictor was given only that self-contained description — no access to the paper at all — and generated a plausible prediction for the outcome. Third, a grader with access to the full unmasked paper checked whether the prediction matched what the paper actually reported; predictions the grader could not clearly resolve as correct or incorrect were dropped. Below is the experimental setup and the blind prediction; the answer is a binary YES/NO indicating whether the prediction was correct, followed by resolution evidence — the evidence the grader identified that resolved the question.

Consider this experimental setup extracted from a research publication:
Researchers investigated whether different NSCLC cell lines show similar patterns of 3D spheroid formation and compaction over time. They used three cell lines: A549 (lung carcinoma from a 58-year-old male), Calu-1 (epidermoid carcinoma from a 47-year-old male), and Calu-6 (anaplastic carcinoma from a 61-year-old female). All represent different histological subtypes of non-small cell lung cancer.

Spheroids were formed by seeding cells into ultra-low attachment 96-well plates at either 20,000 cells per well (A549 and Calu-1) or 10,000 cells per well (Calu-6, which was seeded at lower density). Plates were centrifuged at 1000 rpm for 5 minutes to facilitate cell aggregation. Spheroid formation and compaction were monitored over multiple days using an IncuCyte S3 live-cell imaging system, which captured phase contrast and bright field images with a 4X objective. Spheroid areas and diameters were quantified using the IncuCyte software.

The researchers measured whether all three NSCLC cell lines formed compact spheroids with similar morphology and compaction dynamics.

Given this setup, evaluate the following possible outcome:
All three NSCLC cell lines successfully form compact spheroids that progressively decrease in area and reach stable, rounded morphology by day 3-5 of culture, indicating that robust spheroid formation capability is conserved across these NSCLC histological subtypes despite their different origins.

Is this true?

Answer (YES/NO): NO